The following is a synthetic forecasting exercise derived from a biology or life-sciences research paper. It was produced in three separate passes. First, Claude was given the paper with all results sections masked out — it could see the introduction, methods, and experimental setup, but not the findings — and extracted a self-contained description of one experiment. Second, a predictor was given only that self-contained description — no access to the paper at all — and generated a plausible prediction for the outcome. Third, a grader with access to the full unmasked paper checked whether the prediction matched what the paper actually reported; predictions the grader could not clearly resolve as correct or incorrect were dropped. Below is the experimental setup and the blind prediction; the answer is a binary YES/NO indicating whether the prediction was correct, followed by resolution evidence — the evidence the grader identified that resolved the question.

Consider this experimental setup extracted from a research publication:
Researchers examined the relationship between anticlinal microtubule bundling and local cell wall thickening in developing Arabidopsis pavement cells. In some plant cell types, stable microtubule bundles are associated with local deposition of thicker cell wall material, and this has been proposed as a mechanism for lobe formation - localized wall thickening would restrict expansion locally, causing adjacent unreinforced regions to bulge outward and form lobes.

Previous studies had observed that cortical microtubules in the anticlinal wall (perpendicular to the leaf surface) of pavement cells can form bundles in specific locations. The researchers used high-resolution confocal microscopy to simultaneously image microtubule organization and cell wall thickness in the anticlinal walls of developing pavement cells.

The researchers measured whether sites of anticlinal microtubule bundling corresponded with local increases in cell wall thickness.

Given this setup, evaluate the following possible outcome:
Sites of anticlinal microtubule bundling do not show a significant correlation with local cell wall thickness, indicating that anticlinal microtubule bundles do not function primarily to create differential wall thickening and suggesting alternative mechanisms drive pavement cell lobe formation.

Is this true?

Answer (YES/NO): YES